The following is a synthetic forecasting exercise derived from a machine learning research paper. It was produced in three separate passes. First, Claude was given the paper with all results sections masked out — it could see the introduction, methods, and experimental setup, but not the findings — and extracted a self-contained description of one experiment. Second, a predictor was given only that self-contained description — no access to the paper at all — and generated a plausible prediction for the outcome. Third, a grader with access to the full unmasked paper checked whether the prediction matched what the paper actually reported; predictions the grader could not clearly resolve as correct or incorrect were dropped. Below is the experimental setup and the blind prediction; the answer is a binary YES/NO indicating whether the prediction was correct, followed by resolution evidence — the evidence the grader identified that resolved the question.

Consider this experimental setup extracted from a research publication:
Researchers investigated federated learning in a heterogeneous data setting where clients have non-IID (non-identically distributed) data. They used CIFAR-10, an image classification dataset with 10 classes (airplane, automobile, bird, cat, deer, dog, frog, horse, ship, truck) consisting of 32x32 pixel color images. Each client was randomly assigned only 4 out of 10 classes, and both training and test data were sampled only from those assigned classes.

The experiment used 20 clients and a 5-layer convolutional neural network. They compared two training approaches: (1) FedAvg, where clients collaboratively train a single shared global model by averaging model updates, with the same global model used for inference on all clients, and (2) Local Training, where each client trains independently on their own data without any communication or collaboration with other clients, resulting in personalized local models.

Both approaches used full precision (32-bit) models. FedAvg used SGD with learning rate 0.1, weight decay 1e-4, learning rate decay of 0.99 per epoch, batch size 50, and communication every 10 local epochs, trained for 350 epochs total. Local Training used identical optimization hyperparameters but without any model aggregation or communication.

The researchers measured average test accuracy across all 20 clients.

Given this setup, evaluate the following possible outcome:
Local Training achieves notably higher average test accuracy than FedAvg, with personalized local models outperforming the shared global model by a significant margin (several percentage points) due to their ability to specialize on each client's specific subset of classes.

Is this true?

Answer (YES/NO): YES